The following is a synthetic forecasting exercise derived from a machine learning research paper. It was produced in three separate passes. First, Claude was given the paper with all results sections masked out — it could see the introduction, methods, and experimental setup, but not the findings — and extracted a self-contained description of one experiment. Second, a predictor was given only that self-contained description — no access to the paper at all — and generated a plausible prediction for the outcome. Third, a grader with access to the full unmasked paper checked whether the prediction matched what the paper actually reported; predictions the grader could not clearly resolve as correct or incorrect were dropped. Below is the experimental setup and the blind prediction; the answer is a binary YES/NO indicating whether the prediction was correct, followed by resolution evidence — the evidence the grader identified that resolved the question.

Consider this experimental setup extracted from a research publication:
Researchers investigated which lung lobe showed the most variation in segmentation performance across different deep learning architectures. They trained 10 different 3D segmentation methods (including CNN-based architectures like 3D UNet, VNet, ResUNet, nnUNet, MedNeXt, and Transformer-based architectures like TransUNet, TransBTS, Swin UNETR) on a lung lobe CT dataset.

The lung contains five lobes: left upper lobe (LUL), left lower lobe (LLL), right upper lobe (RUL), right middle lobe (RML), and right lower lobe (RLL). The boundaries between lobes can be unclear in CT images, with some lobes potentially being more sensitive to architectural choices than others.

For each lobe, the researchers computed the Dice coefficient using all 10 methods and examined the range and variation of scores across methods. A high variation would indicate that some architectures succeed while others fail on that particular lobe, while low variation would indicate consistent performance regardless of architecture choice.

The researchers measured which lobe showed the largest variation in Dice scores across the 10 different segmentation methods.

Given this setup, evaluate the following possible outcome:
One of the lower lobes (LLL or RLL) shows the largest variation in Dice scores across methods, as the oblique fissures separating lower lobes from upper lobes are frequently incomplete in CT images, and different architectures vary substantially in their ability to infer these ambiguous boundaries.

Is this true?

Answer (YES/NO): NO